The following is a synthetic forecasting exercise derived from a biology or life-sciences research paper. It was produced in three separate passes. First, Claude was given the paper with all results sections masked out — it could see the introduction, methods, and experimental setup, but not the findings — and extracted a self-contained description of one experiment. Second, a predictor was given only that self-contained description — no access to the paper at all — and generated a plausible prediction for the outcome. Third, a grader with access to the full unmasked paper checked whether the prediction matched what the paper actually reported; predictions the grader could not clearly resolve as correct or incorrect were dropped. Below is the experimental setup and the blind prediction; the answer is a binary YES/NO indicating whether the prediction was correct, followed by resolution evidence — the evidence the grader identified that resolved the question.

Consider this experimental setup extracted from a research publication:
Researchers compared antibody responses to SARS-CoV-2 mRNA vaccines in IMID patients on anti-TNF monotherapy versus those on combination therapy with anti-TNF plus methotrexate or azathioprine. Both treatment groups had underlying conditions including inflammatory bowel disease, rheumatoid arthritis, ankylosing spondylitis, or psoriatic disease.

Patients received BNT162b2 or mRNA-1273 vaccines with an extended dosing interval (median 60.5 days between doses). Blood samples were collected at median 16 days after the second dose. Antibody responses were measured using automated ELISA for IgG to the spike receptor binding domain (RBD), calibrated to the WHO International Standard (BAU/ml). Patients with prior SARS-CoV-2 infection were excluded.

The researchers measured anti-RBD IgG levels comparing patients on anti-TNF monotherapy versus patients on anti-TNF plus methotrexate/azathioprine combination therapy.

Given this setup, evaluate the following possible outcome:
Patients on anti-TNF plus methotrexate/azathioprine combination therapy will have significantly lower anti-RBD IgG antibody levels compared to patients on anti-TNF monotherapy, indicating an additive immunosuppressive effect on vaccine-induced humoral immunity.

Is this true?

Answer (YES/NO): NO